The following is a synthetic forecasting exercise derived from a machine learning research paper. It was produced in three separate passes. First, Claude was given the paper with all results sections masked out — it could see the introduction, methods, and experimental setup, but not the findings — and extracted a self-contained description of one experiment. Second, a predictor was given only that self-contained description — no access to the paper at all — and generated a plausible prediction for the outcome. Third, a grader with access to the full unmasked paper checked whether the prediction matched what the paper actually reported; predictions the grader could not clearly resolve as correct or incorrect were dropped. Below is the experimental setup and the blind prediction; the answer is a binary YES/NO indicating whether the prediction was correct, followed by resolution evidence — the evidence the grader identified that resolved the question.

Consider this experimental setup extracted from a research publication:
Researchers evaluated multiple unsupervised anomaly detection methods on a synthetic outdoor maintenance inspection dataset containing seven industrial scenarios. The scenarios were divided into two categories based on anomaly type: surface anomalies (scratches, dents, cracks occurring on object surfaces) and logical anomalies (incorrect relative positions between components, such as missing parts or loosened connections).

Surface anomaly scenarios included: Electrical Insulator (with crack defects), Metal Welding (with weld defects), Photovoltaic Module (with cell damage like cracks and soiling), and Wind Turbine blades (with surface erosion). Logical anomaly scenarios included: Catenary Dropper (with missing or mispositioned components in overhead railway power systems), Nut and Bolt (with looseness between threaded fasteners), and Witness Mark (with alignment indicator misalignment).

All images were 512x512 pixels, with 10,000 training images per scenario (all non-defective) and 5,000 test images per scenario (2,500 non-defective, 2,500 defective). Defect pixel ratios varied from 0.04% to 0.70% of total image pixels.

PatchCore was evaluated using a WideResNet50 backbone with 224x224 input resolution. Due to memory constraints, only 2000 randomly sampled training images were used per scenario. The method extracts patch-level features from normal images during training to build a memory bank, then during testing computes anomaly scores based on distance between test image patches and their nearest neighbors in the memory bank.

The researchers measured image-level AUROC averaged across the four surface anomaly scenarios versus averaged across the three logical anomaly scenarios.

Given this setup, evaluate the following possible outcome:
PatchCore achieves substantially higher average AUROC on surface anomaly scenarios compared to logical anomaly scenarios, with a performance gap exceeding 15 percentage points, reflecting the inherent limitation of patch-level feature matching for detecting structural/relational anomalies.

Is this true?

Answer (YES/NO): NO